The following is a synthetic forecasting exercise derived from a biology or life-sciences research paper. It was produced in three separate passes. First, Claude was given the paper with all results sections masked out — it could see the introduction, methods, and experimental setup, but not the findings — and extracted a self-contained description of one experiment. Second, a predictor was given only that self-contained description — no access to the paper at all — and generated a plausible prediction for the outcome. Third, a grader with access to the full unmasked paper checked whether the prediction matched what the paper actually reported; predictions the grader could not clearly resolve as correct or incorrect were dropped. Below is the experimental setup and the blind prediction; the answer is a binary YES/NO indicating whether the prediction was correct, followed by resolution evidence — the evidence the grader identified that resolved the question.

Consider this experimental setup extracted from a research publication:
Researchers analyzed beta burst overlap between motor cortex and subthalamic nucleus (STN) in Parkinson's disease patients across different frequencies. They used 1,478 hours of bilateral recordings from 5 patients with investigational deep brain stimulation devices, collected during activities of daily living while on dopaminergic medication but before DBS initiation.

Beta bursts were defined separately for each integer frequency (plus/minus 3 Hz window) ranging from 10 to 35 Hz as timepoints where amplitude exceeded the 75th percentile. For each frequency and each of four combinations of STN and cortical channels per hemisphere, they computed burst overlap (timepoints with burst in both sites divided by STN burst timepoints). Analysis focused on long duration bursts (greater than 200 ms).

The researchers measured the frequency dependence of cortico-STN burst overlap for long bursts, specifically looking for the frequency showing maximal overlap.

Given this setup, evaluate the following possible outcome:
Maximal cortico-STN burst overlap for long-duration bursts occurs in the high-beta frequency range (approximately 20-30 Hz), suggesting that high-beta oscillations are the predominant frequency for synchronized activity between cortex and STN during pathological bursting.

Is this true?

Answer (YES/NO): YES